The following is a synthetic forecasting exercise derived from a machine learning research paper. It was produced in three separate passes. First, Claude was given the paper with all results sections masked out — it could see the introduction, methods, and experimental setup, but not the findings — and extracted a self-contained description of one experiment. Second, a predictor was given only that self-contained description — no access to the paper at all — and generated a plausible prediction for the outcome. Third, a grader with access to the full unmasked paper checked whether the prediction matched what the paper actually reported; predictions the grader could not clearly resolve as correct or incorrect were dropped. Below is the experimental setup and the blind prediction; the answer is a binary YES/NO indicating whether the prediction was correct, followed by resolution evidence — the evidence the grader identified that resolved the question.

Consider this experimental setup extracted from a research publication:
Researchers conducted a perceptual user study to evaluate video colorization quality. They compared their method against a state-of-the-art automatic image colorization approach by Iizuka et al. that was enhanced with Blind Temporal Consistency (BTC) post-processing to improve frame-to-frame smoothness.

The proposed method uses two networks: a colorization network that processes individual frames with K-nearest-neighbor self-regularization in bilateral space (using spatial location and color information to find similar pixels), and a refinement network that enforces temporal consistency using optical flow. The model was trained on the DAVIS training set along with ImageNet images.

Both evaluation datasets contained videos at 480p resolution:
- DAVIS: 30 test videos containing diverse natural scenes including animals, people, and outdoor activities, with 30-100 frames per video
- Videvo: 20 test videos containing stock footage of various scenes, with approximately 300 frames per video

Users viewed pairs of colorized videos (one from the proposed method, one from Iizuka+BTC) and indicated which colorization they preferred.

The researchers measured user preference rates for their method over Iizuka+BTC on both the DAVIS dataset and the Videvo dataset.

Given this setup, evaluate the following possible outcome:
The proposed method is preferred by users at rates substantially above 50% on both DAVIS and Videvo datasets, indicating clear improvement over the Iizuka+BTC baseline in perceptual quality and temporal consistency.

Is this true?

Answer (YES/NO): YES